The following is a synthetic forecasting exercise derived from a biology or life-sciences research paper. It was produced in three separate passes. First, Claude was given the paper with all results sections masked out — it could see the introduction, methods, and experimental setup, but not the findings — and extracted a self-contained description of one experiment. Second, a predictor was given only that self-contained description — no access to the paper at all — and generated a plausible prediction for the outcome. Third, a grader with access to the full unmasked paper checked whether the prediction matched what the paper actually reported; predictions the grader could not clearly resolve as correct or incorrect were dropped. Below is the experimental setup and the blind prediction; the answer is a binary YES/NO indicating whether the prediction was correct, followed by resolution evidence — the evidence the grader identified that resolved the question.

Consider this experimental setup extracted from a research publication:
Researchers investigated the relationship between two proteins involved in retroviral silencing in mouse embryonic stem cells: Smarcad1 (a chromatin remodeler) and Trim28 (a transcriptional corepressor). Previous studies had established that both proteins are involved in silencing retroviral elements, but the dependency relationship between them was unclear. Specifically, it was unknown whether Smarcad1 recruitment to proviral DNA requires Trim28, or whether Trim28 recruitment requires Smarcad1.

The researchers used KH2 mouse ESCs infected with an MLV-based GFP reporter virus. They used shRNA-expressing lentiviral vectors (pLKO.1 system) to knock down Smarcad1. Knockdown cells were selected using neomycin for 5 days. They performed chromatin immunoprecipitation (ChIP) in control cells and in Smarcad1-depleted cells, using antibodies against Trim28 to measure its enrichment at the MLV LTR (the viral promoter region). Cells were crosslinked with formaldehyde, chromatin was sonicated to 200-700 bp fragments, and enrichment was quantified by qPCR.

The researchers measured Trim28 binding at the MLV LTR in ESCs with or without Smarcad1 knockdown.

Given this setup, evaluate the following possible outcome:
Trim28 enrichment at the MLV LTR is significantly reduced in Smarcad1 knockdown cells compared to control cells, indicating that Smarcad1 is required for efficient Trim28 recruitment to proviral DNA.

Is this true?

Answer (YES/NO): NO